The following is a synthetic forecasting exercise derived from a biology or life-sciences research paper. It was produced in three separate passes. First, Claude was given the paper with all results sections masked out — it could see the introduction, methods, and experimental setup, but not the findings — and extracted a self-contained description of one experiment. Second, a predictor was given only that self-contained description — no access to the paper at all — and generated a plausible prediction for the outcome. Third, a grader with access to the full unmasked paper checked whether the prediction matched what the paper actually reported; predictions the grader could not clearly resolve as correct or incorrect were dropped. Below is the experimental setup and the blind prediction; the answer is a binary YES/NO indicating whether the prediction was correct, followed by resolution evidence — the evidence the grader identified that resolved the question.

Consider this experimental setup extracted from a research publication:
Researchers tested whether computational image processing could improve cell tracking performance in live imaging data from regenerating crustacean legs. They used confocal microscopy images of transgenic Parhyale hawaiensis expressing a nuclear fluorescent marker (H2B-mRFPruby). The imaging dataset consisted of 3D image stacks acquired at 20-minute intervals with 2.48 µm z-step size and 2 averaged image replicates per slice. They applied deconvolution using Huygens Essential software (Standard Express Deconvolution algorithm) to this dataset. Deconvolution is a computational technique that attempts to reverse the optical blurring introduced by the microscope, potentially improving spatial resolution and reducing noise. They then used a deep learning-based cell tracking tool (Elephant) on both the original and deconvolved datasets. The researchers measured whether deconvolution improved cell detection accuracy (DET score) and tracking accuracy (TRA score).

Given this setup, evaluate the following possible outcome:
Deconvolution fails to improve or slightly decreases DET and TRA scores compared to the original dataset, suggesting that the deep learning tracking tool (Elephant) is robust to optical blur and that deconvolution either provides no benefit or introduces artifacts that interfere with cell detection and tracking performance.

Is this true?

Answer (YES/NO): YES